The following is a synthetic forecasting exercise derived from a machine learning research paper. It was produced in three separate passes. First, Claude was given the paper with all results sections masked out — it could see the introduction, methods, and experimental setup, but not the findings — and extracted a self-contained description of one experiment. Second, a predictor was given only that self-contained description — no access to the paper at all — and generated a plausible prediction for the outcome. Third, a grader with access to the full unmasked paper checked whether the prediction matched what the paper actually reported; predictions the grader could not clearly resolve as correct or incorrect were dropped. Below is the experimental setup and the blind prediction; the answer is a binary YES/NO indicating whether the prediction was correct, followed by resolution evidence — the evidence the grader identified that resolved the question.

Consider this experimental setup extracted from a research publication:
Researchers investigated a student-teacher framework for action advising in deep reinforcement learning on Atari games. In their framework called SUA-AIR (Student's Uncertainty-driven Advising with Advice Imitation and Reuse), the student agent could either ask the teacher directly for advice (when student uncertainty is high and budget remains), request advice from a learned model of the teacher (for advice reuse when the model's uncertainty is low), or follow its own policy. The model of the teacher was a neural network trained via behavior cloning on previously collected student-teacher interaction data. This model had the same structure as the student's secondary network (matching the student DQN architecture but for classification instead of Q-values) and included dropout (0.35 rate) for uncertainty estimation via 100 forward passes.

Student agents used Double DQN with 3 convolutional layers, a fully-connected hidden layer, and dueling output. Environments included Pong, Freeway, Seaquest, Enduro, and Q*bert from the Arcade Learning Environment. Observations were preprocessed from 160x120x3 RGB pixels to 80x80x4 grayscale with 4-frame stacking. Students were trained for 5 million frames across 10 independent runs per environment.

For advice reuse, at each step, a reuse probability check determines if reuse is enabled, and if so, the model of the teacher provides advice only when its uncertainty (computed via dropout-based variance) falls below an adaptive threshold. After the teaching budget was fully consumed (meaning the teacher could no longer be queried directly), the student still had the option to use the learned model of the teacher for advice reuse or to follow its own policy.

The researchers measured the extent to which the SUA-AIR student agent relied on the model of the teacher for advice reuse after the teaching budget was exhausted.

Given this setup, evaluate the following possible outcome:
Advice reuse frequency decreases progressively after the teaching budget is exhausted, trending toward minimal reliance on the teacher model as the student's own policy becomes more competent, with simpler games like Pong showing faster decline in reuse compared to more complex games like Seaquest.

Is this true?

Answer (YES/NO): NO